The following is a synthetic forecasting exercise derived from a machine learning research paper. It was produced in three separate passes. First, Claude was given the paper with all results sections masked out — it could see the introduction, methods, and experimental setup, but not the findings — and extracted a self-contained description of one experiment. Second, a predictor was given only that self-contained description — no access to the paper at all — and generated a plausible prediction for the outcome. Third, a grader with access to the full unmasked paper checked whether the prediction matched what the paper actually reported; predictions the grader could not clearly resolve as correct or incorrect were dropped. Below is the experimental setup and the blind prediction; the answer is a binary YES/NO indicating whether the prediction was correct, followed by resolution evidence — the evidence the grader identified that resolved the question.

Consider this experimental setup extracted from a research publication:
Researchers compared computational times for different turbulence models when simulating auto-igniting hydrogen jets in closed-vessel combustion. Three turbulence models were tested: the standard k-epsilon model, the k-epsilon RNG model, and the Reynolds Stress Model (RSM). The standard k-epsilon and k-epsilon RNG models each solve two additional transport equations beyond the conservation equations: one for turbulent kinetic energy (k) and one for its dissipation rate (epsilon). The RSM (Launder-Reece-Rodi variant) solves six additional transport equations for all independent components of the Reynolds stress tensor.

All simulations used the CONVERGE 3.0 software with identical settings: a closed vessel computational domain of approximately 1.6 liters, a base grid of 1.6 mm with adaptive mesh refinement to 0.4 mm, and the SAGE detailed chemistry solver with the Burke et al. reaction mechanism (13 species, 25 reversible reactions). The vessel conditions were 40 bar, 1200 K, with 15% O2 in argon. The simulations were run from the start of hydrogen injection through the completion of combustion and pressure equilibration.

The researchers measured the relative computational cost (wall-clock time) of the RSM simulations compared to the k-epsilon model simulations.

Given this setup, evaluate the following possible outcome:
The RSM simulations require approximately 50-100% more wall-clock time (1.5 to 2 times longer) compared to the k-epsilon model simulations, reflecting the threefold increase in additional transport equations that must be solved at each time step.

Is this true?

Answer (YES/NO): NO